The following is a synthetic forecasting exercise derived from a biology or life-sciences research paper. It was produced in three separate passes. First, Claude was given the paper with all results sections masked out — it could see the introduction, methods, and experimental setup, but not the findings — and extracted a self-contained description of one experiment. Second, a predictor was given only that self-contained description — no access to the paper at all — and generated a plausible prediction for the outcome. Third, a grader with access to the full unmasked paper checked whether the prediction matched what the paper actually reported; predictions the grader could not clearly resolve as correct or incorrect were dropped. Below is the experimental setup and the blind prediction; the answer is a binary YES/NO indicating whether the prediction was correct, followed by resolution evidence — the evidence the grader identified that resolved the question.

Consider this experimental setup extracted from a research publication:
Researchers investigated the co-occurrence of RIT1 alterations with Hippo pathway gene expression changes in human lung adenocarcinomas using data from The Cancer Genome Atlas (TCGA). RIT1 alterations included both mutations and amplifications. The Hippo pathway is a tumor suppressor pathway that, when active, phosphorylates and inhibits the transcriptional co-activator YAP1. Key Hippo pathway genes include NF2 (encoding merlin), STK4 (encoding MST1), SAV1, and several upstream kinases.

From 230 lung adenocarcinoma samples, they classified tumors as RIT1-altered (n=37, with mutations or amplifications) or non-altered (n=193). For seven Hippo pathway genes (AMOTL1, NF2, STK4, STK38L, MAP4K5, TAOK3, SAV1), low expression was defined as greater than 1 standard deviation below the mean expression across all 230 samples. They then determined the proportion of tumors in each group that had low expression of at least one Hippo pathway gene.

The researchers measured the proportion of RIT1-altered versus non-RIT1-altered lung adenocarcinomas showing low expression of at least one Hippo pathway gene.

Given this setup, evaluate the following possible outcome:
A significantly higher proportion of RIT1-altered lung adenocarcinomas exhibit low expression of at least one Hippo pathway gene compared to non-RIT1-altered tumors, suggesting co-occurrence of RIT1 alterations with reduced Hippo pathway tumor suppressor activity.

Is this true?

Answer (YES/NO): YES